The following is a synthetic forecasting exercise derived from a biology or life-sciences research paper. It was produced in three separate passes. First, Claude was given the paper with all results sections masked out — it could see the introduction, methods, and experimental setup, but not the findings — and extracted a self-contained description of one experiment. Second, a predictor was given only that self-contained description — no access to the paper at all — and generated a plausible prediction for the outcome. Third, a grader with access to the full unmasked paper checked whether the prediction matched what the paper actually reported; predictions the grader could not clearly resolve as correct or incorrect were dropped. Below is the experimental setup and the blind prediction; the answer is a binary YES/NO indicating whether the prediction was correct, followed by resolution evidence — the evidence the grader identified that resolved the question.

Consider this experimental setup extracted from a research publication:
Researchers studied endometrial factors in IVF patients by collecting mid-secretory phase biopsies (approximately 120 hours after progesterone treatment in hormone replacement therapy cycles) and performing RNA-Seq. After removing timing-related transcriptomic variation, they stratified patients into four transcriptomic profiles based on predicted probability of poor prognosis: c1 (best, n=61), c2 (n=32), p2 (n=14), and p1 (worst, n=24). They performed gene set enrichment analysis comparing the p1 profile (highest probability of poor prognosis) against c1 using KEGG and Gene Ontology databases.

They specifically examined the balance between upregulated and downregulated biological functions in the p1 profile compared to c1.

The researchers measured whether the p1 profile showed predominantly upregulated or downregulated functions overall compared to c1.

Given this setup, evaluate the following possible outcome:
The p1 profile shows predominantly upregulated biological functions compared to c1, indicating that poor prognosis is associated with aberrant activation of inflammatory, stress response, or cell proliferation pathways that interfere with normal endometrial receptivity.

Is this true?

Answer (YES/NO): YES